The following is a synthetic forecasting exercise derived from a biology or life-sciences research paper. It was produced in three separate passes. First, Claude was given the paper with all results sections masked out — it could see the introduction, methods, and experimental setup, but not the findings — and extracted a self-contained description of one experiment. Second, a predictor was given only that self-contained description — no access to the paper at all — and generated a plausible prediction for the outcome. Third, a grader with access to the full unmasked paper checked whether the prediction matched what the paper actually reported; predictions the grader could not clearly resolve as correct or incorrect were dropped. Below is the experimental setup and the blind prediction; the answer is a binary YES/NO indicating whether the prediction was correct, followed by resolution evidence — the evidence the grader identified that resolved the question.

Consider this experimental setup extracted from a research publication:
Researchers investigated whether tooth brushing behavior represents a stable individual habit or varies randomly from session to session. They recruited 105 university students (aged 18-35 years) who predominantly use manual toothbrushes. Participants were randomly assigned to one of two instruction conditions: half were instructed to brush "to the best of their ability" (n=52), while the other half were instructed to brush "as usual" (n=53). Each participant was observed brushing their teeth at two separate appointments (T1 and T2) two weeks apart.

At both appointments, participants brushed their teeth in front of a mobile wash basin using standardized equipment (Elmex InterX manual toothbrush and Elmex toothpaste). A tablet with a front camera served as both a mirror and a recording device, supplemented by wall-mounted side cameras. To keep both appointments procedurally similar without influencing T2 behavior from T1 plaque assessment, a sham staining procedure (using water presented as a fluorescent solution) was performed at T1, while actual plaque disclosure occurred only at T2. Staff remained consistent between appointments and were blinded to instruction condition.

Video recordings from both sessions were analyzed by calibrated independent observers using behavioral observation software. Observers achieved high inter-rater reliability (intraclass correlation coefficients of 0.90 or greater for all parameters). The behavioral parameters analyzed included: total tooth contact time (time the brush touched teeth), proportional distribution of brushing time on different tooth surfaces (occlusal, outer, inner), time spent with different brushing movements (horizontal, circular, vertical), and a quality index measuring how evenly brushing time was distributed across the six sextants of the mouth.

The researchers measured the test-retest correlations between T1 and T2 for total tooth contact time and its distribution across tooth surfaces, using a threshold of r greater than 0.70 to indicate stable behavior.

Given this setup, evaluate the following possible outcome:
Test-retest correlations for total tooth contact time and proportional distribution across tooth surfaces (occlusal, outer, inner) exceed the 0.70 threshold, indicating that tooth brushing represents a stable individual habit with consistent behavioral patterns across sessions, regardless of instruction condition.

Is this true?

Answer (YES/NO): YES